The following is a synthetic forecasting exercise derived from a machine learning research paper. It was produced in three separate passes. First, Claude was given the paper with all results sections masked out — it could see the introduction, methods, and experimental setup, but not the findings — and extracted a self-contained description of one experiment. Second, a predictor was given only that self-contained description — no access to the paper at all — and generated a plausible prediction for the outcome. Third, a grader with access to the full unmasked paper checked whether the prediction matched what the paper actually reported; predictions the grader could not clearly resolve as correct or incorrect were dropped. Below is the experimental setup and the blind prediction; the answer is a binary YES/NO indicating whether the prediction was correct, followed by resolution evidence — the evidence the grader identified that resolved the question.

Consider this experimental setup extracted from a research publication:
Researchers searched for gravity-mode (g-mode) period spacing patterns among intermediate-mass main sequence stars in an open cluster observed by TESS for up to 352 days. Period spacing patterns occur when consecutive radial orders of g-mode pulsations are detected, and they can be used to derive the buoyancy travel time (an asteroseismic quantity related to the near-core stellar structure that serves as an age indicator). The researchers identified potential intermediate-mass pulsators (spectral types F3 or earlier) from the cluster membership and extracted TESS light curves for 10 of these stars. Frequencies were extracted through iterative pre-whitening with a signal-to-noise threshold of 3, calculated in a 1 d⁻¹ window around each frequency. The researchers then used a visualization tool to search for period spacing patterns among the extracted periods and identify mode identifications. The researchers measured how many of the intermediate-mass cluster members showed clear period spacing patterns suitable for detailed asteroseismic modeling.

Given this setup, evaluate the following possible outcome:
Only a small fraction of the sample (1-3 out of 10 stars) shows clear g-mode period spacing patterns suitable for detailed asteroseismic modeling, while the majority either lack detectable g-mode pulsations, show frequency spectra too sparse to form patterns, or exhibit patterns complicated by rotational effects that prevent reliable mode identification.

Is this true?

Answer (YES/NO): YES